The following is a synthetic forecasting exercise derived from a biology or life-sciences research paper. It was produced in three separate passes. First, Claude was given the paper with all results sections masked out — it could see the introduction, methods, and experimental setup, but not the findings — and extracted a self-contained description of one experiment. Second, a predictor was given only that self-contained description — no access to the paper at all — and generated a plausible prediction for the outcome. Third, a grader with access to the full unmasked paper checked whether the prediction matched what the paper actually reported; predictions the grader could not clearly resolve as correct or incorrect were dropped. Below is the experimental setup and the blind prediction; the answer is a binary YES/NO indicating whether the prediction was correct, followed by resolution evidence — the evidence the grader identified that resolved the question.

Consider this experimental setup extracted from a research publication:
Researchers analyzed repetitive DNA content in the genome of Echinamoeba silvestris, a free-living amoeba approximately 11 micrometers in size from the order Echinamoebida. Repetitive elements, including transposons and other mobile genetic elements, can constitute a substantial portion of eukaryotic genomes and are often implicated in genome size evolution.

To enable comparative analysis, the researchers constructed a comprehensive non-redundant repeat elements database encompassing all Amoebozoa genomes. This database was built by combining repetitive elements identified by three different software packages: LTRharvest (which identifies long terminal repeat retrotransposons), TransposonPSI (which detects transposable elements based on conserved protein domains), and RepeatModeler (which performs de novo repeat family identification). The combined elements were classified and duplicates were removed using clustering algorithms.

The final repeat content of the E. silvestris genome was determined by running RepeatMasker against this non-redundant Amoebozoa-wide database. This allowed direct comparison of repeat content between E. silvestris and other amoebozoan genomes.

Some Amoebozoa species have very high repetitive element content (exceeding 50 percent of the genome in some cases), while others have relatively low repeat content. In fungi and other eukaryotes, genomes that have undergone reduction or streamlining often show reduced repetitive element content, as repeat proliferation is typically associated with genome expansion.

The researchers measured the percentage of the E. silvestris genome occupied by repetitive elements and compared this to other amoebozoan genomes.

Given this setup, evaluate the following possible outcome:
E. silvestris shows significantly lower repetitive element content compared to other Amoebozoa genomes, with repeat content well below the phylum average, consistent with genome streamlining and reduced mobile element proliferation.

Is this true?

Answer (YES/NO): YES